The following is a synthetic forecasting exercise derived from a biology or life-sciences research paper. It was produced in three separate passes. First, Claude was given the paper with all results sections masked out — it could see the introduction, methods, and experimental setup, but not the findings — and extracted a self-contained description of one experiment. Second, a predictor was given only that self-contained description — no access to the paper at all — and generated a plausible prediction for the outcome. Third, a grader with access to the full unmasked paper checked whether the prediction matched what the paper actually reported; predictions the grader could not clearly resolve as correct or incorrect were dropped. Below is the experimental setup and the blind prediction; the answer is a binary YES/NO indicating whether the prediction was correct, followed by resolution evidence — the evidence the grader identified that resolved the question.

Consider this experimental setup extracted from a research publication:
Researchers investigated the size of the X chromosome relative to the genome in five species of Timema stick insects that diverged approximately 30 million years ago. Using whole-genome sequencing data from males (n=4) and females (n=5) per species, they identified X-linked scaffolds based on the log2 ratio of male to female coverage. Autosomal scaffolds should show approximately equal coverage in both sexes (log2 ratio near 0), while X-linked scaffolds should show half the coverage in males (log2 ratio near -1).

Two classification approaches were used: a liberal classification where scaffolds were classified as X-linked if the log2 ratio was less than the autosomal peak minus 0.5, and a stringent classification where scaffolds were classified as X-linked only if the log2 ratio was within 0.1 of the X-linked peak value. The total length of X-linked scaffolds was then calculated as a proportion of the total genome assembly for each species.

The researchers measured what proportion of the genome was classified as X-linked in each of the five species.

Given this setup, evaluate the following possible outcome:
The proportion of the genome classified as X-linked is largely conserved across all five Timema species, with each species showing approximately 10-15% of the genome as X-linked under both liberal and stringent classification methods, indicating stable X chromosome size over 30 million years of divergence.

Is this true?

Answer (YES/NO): YES